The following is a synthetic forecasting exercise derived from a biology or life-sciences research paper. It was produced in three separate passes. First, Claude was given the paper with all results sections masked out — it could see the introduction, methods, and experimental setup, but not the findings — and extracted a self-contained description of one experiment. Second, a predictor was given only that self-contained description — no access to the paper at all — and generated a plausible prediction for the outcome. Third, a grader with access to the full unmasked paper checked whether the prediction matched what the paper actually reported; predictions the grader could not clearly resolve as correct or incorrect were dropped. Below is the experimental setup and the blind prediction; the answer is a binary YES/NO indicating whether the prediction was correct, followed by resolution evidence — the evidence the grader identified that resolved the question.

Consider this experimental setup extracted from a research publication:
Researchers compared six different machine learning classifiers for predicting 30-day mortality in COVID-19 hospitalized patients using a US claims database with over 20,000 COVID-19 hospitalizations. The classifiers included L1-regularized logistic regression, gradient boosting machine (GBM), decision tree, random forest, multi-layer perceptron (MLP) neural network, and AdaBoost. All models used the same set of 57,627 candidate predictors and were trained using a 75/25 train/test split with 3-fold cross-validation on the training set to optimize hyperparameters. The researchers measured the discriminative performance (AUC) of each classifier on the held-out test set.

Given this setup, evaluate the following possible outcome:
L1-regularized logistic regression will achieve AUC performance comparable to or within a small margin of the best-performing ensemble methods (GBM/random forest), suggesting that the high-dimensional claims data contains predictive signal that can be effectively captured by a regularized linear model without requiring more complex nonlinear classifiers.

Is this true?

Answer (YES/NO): YES